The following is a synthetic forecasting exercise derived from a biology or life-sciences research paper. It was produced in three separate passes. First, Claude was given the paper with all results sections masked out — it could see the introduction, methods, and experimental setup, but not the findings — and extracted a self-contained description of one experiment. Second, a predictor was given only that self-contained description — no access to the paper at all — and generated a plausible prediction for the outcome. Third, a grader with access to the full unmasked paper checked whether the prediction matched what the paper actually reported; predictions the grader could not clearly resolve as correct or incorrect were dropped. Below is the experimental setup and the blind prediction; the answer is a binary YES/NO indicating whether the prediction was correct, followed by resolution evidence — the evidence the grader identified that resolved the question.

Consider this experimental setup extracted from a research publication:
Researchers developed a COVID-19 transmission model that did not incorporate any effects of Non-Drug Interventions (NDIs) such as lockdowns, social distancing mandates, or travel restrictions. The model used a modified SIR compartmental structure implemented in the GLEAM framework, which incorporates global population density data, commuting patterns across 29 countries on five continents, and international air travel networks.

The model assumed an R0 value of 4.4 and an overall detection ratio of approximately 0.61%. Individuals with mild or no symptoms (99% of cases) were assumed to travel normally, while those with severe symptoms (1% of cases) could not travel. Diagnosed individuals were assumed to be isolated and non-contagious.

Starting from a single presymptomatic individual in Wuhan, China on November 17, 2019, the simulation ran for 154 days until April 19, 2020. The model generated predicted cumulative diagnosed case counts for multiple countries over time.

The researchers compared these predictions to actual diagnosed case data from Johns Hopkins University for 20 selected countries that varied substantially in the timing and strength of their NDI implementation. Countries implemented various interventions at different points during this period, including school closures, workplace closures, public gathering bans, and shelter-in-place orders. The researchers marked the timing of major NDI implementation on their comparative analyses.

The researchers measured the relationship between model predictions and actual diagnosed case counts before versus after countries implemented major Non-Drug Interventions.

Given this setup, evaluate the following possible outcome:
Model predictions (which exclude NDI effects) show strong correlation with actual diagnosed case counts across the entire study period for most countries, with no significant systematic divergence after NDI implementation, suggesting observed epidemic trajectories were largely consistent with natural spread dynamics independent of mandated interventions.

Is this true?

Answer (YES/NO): NO